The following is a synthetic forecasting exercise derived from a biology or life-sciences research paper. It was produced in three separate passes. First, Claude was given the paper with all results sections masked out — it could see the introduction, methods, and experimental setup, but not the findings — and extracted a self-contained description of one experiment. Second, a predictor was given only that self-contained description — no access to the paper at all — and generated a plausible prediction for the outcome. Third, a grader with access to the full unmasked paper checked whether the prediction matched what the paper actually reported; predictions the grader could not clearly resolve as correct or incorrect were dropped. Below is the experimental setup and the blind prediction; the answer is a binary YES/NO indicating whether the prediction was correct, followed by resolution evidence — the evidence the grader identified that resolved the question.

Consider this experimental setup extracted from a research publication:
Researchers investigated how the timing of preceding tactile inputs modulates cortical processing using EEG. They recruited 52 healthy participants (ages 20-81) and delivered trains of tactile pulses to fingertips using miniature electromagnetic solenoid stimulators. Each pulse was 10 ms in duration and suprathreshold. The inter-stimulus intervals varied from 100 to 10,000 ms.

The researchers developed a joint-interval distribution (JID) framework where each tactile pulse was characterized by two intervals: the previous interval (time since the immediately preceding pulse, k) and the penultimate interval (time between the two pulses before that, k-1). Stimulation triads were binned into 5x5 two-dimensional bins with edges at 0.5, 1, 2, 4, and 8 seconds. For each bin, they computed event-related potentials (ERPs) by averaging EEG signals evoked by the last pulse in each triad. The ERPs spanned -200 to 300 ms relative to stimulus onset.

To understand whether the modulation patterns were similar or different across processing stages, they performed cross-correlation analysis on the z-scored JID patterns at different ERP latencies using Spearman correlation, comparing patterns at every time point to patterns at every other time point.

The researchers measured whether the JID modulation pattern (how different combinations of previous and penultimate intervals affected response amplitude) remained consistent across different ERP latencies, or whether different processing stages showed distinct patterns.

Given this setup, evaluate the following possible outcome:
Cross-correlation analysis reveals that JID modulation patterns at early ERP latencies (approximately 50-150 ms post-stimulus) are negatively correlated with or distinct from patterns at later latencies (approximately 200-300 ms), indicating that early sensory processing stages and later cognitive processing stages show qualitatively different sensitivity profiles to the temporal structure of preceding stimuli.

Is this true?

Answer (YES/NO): NO